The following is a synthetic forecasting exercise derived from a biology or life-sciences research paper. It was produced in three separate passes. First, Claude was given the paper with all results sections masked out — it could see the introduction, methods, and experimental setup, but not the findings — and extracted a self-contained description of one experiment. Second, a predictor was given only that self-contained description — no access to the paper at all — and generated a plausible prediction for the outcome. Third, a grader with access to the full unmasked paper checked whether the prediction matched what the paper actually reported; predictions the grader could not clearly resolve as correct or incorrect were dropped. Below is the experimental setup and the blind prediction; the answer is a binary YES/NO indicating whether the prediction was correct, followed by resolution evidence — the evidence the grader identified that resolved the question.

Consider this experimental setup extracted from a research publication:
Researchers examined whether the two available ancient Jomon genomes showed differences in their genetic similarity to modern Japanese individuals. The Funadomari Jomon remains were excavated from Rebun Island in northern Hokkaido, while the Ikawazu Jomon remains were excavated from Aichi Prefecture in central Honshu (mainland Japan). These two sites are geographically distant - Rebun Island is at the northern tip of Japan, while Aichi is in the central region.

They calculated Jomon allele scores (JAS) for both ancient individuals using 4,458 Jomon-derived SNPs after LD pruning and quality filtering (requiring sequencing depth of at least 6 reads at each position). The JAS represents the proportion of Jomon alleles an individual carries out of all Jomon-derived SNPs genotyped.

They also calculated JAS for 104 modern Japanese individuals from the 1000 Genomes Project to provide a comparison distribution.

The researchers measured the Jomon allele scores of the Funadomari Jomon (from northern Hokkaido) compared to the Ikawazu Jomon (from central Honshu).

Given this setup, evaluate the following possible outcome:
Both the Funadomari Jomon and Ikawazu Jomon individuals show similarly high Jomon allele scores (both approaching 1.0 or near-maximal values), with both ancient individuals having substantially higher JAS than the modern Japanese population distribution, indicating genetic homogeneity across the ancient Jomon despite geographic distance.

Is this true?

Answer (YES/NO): NO